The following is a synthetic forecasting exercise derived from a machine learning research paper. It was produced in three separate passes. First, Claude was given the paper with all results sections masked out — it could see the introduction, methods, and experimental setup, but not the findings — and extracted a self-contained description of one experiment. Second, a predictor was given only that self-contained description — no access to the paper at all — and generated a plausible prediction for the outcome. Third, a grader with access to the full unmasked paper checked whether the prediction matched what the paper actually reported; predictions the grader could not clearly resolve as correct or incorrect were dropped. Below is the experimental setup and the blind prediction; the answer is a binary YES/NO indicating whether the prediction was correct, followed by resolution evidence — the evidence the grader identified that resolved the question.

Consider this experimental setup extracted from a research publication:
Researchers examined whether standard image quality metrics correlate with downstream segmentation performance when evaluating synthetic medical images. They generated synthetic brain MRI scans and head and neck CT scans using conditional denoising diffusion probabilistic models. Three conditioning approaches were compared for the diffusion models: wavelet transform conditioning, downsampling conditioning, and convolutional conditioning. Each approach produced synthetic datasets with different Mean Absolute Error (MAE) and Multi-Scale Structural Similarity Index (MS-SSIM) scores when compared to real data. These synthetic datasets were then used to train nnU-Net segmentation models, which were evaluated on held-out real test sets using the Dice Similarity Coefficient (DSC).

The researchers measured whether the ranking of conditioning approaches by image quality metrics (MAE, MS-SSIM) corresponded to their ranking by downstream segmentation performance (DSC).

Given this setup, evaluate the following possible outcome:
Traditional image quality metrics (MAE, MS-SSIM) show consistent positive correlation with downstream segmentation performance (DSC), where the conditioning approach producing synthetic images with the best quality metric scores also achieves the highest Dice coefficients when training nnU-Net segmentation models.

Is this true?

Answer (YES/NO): NO